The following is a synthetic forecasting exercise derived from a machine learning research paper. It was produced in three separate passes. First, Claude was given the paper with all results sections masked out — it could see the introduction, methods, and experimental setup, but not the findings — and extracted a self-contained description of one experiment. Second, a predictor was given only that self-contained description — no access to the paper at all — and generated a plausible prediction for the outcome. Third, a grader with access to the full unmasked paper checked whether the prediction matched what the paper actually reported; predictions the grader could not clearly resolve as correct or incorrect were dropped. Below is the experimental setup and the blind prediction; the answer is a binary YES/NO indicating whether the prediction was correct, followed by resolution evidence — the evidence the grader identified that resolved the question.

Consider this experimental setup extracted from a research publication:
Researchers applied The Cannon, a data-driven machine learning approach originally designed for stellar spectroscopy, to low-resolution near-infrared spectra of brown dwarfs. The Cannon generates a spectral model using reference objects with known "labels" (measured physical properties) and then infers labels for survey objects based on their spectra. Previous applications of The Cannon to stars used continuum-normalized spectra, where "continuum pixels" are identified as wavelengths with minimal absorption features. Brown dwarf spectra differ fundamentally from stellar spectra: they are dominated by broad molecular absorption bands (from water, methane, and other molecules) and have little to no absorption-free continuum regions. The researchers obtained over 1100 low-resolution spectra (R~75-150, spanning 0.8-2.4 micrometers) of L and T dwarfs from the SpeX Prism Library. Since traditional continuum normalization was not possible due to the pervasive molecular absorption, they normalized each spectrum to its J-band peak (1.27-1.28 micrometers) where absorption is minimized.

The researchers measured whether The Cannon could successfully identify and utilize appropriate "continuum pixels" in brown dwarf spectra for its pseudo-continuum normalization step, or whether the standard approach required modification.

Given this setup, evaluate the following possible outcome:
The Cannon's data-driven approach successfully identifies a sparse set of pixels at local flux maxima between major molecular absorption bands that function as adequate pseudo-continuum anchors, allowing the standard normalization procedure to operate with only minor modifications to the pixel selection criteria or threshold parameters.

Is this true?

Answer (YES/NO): NO